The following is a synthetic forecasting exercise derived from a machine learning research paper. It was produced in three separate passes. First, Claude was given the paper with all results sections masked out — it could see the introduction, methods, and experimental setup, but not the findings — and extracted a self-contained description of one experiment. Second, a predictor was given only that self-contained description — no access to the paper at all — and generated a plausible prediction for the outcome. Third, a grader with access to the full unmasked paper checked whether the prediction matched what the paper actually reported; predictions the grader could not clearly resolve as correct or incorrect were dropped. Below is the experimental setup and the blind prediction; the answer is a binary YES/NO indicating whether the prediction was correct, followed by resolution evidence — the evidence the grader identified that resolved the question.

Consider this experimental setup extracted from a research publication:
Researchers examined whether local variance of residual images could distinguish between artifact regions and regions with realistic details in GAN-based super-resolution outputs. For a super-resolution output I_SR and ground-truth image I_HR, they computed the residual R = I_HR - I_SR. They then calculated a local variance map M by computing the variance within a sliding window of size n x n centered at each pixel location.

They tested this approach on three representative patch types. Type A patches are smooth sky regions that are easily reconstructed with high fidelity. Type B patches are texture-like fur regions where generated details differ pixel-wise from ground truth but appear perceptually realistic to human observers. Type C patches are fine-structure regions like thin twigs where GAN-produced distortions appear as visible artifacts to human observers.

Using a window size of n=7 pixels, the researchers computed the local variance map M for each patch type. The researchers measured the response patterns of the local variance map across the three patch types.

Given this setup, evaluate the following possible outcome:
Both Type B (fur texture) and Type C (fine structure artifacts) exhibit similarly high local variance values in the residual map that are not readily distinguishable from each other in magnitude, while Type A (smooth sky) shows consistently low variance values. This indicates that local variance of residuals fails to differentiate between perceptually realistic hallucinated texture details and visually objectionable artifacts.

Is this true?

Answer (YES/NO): NO